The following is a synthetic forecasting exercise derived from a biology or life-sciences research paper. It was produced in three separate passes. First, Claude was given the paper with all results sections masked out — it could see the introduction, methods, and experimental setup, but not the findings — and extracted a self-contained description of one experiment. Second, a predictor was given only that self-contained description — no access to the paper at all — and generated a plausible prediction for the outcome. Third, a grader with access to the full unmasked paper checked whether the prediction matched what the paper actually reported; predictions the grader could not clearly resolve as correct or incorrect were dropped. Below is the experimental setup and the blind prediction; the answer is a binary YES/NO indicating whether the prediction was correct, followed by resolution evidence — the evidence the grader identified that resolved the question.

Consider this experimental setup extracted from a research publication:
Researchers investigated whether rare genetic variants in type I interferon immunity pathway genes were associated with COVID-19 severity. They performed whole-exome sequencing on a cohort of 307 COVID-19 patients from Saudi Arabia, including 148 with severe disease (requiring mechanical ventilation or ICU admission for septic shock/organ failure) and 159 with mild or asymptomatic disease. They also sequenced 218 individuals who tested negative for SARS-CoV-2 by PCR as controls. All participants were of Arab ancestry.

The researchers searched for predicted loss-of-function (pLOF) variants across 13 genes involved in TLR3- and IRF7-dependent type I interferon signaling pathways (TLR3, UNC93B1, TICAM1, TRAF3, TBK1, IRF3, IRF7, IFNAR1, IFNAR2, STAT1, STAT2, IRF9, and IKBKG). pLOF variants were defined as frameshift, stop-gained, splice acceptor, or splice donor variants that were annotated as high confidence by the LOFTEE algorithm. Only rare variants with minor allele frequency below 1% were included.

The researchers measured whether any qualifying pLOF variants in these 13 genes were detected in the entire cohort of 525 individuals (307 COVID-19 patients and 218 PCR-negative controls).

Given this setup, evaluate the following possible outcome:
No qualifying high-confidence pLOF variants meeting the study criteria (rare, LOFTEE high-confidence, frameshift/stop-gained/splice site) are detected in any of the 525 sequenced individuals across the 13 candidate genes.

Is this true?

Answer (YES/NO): YES